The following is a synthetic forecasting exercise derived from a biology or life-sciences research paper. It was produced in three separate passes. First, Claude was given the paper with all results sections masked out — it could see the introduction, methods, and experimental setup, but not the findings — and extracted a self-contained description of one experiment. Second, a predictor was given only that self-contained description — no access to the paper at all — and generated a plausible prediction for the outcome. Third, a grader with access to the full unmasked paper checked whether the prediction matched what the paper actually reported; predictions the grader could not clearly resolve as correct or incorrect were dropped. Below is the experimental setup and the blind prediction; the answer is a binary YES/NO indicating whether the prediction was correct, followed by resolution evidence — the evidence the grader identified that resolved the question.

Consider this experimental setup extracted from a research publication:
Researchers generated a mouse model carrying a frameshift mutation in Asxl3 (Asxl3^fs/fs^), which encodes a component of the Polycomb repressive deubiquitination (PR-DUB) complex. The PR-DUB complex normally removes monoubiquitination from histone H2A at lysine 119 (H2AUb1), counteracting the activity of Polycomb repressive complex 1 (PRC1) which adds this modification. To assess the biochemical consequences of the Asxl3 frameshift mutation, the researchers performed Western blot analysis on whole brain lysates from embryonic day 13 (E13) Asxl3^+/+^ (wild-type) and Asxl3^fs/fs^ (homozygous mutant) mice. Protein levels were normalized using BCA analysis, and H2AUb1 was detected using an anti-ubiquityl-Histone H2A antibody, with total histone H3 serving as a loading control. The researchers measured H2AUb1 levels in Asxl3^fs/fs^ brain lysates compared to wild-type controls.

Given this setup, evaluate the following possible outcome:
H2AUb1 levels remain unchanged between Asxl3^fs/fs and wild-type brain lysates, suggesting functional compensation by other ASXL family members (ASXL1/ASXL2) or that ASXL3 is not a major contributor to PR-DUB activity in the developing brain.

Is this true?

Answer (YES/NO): NO